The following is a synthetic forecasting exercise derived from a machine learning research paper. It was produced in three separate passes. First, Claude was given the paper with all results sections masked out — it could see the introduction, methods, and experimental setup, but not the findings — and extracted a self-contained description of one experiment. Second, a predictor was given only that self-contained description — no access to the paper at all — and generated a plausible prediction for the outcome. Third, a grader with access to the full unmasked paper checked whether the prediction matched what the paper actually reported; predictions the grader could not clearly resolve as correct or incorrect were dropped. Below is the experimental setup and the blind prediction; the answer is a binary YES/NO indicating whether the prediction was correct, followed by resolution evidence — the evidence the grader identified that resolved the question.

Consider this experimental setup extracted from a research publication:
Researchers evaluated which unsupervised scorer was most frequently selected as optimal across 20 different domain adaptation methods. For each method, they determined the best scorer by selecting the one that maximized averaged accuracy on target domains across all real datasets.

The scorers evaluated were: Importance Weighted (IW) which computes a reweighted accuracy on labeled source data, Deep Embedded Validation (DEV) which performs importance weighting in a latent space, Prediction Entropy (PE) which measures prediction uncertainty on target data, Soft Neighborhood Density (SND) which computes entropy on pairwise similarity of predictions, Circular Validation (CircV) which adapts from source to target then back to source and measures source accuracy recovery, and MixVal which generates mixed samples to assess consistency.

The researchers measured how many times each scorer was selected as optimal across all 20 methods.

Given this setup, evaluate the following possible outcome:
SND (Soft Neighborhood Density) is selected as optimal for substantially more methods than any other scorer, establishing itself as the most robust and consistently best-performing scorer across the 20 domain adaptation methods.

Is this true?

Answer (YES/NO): NO